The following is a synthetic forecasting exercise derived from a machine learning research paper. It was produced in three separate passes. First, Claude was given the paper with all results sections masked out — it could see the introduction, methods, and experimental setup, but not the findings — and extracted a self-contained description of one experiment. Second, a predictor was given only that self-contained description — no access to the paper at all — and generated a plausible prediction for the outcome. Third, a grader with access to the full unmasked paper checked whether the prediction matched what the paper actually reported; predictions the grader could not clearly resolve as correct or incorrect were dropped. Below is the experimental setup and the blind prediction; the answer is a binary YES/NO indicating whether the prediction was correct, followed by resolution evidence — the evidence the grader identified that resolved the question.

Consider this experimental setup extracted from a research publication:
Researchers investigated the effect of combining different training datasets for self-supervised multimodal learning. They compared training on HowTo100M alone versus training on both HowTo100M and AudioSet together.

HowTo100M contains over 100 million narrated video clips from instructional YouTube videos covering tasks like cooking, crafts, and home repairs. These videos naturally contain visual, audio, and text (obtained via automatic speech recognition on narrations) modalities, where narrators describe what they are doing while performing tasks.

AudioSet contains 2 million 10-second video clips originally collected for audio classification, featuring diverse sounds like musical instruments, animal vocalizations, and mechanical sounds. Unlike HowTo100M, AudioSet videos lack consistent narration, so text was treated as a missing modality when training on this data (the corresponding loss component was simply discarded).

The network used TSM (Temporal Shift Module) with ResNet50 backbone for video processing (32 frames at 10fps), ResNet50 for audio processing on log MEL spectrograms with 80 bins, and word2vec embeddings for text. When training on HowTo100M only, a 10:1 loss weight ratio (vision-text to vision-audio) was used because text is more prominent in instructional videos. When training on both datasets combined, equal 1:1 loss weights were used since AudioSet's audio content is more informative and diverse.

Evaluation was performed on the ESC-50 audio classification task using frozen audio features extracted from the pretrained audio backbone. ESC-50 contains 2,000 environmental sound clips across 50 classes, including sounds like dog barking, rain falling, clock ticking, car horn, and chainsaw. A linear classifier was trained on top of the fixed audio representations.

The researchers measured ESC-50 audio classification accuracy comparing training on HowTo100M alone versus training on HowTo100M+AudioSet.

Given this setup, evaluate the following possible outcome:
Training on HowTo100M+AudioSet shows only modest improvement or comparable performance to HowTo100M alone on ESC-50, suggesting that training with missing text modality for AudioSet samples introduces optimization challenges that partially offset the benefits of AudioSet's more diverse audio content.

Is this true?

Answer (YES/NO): NO